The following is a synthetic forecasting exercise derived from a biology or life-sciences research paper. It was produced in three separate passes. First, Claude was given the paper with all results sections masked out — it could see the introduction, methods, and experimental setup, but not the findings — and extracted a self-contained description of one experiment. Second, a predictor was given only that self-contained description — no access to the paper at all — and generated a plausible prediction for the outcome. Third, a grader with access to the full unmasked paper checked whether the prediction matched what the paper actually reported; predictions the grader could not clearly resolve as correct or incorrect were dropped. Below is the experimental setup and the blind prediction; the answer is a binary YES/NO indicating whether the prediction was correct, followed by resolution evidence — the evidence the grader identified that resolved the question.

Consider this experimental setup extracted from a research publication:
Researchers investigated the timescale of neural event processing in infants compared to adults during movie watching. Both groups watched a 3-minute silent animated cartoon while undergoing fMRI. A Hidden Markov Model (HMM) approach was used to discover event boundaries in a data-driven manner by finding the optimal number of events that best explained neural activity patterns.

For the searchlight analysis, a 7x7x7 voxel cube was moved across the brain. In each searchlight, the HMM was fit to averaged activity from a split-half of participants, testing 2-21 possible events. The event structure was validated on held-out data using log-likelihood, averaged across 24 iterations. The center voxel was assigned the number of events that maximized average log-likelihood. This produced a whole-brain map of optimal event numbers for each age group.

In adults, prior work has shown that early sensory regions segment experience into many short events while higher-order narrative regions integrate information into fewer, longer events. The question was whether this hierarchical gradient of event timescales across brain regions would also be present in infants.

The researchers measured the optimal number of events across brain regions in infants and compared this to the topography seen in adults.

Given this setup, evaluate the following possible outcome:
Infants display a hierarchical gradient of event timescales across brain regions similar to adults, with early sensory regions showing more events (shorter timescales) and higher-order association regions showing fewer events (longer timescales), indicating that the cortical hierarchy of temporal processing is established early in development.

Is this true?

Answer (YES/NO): NO